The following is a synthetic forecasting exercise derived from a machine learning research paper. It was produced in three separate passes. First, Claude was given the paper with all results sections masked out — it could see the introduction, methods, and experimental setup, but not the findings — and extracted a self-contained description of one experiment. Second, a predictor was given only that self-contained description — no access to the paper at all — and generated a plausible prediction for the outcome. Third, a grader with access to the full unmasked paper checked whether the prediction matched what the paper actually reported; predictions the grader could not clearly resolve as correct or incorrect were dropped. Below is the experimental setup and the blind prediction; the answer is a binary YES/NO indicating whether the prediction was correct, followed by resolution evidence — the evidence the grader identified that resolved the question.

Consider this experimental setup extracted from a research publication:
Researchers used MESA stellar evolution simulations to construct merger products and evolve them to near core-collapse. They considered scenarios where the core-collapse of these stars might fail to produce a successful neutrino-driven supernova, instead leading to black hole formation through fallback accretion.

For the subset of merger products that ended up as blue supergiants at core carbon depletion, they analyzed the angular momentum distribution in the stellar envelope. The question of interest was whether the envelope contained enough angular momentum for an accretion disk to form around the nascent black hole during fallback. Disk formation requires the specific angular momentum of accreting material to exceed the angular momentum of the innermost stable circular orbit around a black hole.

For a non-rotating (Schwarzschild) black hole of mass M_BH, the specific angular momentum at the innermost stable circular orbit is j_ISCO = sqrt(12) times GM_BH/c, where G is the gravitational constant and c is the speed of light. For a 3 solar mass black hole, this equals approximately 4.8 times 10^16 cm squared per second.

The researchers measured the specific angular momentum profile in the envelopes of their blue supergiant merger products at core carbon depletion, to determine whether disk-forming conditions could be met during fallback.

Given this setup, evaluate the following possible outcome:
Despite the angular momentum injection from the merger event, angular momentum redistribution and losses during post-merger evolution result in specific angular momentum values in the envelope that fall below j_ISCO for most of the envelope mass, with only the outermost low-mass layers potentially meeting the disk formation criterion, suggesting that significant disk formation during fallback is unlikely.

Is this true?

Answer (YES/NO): NO